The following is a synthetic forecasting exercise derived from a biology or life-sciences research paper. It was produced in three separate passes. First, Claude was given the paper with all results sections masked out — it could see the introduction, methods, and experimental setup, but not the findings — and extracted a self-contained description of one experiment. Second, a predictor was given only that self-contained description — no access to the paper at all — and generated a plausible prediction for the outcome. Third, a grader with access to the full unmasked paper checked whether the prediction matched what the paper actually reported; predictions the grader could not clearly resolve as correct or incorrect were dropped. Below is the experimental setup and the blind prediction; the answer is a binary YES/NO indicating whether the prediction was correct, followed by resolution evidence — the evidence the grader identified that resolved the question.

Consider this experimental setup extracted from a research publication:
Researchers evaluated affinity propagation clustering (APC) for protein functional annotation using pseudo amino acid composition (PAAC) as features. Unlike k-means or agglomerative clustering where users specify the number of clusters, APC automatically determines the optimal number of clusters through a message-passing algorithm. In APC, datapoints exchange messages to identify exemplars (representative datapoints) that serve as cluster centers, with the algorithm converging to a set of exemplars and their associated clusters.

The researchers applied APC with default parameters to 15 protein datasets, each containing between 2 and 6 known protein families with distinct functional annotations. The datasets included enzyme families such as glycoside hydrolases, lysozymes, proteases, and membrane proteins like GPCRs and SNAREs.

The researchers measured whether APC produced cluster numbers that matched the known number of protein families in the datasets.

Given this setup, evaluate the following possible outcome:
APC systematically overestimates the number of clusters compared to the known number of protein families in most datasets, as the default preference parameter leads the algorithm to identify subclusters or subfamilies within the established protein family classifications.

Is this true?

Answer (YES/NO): YES